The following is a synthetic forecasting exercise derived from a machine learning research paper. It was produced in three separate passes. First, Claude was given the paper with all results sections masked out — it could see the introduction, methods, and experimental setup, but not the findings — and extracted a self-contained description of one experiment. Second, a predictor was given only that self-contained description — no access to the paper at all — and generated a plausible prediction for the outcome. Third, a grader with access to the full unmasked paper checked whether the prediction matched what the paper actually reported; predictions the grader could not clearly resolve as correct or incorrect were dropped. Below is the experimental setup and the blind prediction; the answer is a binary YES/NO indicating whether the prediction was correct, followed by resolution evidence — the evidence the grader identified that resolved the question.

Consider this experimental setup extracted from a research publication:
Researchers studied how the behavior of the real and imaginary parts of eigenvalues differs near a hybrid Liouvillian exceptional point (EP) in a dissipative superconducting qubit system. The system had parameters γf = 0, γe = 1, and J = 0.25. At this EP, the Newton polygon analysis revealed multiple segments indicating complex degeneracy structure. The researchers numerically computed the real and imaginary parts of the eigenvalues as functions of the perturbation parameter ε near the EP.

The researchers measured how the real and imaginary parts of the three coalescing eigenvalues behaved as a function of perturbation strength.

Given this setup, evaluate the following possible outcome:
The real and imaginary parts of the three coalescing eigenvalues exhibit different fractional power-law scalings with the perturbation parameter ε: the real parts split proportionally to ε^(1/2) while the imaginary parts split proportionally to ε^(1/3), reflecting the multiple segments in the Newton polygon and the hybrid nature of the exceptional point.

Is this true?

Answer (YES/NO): NO